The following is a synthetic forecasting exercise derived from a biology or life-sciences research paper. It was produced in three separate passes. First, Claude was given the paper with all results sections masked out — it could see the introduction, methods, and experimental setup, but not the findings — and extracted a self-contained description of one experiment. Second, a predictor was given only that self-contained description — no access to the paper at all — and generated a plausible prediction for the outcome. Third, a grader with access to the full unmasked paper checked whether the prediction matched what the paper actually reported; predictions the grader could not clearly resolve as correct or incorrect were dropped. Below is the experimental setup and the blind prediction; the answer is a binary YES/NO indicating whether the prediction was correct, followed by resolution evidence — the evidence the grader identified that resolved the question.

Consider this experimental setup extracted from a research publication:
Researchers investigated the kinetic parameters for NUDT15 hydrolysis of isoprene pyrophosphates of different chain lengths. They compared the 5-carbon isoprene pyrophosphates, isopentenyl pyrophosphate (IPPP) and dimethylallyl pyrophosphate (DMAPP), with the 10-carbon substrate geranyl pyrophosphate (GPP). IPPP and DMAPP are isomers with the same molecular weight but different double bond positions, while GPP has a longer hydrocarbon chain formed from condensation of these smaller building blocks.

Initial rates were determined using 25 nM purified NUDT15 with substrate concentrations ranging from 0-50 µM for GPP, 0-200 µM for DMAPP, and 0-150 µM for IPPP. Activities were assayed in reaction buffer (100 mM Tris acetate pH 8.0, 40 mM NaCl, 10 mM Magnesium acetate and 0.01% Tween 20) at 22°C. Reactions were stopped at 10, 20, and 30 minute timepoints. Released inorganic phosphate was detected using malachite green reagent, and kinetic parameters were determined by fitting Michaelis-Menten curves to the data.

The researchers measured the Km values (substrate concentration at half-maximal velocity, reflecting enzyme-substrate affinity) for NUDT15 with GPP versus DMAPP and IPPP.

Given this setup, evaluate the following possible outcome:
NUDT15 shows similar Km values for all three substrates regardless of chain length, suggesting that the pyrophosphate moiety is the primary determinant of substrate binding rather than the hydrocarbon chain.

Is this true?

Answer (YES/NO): NO